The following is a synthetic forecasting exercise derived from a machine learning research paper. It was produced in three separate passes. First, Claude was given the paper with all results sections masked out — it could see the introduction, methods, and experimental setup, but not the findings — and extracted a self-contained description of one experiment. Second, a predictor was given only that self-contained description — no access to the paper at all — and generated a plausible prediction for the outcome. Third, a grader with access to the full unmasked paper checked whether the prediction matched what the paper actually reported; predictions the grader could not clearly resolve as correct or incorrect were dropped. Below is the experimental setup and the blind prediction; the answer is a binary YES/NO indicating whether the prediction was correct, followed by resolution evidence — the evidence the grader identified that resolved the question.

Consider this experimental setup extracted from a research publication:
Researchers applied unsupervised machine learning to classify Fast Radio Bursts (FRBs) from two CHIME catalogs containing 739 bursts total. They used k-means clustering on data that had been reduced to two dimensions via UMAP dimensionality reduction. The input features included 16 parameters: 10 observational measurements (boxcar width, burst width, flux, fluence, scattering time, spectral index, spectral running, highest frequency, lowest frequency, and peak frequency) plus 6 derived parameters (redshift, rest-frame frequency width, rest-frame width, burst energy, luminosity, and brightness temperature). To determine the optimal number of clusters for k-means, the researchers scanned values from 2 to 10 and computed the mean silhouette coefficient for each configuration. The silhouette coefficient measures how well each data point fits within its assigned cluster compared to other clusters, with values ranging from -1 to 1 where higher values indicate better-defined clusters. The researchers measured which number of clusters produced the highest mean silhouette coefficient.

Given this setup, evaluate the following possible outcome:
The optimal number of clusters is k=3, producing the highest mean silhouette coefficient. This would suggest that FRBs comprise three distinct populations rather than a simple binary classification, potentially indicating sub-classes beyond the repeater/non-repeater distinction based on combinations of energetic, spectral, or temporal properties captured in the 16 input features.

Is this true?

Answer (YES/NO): YES